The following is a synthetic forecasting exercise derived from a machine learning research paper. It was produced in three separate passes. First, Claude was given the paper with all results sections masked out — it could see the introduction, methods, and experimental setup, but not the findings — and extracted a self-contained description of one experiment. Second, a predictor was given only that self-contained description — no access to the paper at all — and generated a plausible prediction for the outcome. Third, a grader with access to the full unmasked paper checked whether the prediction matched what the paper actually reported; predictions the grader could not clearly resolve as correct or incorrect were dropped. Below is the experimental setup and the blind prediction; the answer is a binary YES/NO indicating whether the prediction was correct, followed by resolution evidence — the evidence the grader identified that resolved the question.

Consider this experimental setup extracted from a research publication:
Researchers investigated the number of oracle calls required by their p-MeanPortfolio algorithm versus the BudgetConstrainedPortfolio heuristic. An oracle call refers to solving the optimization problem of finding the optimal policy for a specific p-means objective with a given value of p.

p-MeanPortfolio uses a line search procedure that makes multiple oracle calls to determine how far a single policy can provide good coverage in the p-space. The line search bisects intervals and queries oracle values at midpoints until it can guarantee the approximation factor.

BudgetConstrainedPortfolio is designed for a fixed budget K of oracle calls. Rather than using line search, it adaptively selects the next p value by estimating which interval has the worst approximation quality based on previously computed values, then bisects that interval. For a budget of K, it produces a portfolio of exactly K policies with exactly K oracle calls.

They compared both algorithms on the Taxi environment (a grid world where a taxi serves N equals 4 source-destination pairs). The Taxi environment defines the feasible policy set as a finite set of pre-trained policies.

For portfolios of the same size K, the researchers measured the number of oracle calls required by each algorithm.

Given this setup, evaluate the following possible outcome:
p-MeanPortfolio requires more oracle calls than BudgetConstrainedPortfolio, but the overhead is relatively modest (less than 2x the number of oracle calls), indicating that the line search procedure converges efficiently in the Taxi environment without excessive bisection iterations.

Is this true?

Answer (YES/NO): NO